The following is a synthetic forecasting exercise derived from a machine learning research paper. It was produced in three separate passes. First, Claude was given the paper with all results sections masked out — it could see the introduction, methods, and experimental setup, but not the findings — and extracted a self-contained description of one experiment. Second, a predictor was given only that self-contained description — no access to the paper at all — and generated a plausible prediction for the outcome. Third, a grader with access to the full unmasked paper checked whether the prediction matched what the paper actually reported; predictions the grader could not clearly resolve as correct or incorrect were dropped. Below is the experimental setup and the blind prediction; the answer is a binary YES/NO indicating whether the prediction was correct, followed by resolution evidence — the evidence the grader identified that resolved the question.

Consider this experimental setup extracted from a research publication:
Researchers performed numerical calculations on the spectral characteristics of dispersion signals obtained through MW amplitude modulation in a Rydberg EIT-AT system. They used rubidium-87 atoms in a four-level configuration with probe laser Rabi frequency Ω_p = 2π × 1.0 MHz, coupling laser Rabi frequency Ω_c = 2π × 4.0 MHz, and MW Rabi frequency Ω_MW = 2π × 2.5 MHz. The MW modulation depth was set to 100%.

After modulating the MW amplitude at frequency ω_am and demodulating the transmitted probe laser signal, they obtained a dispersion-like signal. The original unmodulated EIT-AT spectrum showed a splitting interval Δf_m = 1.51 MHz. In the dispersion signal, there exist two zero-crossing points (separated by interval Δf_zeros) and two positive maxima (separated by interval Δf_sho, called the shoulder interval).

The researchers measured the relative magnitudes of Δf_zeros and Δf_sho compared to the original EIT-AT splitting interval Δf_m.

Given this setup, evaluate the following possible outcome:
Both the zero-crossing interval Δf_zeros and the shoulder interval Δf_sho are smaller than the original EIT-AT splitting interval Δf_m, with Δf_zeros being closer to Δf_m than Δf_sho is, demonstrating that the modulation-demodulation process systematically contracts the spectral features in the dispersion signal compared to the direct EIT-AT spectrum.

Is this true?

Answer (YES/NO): NO